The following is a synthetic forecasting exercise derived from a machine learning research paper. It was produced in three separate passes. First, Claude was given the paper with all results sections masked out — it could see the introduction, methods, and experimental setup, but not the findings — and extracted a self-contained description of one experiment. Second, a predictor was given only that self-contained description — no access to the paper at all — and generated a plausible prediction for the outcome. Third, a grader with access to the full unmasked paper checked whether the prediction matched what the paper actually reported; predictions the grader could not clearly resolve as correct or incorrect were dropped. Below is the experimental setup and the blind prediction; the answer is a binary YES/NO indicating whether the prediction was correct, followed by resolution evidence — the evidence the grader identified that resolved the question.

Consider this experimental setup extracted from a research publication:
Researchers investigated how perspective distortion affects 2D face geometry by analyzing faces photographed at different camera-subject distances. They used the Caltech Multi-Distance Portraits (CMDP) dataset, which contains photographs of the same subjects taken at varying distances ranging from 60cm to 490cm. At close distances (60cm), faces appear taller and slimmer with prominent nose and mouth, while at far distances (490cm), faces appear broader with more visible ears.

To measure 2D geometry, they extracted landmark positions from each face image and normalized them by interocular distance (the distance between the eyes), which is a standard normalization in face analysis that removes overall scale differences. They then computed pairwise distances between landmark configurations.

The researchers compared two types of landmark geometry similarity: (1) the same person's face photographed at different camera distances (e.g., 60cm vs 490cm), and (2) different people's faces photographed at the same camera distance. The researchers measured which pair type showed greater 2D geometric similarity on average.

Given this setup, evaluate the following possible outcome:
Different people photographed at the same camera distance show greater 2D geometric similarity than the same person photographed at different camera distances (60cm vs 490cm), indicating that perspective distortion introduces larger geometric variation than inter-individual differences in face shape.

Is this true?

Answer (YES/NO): YES